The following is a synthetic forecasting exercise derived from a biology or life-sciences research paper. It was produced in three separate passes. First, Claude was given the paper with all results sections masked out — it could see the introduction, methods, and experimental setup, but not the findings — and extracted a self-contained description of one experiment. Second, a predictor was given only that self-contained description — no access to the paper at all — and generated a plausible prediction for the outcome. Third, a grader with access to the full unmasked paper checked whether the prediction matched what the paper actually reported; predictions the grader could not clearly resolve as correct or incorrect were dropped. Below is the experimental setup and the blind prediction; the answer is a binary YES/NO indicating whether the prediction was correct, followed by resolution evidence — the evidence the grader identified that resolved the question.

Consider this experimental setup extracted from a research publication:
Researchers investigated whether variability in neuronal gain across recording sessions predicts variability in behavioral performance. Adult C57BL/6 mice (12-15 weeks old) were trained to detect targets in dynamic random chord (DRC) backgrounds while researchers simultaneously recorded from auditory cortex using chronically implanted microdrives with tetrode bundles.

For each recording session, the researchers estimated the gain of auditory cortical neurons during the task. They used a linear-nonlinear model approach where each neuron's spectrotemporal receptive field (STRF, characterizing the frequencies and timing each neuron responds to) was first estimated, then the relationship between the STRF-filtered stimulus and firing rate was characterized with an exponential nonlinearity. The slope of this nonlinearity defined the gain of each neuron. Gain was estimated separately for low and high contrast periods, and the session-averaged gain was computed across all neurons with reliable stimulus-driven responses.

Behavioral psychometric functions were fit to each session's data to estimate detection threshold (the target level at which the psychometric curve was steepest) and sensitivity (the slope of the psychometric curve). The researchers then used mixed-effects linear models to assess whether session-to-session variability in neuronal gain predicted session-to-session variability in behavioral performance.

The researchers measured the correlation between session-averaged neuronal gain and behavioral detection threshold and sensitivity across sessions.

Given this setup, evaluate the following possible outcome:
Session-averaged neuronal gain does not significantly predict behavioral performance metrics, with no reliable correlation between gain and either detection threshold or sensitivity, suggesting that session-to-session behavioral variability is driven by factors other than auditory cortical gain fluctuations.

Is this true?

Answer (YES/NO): NO